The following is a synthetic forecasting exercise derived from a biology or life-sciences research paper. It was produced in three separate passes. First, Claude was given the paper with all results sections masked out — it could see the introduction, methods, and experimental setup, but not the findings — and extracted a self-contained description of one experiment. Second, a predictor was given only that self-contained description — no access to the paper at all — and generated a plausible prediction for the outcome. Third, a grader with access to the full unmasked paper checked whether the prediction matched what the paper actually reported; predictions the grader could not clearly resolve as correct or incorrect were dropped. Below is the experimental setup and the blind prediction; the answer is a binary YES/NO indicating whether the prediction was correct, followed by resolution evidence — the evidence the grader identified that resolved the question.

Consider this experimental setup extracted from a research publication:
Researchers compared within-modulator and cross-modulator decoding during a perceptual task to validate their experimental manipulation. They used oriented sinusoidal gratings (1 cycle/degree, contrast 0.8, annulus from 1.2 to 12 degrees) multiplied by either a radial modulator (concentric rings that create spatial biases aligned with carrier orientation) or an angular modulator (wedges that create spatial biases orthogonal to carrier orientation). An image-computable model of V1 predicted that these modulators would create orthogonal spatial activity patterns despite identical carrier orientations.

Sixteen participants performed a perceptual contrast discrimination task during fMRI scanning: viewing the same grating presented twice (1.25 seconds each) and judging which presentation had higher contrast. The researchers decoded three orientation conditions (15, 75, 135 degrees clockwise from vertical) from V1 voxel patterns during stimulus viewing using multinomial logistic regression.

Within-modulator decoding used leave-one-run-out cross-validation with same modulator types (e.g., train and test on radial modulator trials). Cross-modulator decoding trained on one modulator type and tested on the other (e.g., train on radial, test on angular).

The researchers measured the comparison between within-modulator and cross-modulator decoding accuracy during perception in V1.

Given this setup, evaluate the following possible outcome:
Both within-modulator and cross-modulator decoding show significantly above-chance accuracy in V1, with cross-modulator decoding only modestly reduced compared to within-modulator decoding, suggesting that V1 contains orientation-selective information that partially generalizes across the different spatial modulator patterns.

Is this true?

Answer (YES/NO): NO